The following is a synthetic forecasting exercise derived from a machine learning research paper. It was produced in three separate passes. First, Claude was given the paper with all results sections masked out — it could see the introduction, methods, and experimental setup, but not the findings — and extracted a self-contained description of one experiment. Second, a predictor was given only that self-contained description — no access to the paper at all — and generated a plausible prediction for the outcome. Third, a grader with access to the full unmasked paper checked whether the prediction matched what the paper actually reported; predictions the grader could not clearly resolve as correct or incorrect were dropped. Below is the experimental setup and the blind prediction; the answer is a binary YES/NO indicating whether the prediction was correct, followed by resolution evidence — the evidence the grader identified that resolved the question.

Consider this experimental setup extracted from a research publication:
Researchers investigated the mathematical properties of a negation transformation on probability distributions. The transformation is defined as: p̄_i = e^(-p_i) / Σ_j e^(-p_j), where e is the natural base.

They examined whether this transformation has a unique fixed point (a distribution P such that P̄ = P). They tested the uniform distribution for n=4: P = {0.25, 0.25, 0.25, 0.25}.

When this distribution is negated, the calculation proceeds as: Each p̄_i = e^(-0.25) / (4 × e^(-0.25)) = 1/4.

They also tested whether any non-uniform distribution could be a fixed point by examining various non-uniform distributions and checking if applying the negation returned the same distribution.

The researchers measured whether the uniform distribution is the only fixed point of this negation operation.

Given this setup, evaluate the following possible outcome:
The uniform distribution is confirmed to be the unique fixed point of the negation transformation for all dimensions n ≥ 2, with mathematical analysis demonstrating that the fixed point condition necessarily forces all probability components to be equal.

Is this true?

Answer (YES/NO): YES